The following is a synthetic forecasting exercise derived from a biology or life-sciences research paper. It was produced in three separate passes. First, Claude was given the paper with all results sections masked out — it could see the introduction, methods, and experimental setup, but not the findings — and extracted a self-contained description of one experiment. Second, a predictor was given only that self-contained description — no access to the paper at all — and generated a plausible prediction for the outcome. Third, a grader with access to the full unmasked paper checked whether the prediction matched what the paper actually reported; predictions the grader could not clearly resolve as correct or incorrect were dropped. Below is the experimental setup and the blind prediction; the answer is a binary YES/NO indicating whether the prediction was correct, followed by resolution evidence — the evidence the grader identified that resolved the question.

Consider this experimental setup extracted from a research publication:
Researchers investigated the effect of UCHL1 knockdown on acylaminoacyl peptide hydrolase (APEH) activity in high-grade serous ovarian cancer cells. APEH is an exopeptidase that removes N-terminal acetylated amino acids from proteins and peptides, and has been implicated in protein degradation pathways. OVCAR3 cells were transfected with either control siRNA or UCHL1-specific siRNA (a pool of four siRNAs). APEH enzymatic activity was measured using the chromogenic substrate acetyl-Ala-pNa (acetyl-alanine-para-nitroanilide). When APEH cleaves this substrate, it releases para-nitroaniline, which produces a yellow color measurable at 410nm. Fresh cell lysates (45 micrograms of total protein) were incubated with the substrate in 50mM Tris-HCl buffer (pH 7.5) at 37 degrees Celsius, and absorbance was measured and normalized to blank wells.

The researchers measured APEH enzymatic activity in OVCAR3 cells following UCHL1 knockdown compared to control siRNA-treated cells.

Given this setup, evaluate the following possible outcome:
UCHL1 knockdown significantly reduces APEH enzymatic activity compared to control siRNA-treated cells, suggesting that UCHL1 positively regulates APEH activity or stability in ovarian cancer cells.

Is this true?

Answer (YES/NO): YES